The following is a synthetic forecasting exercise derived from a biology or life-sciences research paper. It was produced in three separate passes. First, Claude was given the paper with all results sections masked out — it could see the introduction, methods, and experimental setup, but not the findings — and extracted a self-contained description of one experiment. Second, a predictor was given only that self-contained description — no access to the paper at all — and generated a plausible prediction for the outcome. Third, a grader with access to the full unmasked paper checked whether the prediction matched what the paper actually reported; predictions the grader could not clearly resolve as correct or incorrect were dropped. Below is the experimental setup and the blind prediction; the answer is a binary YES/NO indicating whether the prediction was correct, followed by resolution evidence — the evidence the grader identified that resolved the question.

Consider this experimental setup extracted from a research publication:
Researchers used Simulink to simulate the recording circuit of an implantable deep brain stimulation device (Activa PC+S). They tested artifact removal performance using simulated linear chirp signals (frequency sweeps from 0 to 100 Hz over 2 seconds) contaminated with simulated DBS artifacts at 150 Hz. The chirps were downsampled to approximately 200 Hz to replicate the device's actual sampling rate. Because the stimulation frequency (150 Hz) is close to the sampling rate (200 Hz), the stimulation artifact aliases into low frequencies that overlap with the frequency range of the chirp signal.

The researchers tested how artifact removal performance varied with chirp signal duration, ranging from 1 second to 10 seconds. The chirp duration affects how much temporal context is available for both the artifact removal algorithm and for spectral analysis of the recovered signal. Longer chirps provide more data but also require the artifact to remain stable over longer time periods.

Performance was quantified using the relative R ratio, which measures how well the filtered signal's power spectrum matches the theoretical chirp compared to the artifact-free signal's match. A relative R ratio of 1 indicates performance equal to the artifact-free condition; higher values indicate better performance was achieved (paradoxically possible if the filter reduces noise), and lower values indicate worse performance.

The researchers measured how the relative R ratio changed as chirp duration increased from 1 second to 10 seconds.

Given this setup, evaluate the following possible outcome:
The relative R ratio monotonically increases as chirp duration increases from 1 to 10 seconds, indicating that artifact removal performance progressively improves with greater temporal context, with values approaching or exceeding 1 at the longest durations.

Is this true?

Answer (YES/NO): NO